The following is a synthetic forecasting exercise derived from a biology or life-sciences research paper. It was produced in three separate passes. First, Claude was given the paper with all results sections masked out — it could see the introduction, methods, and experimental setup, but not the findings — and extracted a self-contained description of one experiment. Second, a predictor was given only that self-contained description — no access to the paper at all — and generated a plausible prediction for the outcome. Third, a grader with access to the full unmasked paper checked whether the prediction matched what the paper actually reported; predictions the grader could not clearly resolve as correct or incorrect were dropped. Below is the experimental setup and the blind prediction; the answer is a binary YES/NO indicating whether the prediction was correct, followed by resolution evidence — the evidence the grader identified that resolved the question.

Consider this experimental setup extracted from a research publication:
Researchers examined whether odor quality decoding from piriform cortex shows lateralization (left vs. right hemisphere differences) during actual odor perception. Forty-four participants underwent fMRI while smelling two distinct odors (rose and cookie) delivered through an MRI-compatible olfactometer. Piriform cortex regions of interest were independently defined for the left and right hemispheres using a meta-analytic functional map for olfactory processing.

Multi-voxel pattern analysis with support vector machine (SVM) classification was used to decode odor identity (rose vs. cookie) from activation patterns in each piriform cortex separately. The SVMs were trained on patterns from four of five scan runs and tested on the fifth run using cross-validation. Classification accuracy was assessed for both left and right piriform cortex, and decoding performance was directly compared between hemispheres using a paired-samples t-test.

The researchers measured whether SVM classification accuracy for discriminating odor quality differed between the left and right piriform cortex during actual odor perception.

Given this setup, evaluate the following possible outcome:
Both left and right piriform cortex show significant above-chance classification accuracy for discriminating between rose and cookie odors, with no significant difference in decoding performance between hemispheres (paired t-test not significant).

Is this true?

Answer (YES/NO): NO